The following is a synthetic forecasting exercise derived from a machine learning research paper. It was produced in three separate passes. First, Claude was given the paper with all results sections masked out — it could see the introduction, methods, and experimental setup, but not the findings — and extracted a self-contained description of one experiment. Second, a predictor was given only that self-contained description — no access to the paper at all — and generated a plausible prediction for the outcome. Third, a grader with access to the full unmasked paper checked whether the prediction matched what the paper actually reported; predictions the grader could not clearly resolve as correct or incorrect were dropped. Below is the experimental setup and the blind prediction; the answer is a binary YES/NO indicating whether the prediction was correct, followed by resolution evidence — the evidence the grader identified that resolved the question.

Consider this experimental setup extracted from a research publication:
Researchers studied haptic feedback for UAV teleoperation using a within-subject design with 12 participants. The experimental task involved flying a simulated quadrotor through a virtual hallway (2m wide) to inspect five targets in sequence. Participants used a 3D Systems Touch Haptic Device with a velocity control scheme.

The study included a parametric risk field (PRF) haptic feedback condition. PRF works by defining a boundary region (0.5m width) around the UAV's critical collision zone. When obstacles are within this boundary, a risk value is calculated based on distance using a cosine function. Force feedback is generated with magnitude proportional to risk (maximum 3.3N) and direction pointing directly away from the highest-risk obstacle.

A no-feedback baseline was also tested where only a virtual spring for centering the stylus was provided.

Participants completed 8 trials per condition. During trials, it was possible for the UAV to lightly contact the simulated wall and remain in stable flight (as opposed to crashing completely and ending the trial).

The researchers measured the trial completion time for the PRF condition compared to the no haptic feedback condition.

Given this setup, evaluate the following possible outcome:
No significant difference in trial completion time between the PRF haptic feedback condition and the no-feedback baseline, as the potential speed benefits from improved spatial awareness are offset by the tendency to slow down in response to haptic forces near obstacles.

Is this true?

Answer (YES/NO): YES